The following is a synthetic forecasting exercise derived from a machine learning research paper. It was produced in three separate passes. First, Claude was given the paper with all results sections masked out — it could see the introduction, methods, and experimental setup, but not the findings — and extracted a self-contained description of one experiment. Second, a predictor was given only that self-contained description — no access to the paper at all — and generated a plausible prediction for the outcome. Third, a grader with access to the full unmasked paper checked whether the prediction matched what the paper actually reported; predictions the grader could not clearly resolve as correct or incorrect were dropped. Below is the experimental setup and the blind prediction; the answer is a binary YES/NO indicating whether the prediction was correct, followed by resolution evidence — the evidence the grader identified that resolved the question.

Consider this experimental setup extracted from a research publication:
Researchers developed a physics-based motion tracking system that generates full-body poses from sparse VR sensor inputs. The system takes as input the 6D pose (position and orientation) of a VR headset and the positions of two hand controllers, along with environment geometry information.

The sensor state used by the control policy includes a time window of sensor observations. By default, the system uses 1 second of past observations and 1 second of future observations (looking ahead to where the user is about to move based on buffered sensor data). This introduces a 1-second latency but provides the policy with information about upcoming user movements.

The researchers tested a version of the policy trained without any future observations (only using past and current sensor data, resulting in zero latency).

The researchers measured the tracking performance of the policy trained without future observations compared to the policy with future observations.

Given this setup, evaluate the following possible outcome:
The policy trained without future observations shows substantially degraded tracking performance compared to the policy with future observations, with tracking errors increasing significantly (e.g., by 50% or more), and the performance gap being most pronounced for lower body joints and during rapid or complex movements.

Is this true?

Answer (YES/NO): NO